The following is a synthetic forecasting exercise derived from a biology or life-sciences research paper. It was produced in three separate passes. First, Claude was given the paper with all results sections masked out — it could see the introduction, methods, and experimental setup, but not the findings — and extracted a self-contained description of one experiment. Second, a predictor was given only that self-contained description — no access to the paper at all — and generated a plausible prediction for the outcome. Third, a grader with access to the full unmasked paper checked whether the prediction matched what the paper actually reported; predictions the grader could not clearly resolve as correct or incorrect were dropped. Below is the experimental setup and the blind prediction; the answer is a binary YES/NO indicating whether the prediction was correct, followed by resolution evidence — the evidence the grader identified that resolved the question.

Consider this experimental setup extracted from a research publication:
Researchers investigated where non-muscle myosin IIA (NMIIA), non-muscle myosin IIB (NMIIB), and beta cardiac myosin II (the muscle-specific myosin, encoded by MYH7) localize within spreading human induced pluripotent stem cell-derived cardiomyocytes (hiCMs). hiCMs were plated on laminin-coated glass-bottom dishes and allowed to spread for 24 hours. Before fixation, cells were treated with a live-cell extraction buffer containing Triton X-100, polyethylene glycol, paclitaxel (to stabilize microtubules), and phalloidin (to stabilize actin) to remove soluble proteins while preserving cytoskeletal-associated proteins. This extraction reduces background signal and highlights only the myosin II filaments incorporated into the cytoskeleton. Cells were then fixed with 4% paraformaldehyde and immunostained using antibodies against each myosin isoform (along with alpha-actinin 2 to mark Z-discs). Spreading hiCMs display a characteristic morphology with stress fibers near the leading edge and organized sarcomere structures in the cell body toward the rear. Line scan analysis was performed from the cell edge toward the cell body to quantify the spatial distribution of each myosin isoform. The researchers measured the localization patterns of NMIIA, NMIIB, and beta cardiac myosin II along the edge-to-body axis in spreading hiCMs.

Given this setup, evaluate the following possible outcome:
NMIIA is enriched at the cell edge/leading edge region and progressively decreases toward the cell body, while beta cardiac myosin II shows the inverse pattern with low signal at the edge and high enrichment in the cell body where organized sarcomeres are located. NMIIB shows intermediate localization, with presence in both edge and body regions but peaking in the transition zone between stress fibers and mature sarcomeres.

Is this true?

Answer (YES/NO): NO